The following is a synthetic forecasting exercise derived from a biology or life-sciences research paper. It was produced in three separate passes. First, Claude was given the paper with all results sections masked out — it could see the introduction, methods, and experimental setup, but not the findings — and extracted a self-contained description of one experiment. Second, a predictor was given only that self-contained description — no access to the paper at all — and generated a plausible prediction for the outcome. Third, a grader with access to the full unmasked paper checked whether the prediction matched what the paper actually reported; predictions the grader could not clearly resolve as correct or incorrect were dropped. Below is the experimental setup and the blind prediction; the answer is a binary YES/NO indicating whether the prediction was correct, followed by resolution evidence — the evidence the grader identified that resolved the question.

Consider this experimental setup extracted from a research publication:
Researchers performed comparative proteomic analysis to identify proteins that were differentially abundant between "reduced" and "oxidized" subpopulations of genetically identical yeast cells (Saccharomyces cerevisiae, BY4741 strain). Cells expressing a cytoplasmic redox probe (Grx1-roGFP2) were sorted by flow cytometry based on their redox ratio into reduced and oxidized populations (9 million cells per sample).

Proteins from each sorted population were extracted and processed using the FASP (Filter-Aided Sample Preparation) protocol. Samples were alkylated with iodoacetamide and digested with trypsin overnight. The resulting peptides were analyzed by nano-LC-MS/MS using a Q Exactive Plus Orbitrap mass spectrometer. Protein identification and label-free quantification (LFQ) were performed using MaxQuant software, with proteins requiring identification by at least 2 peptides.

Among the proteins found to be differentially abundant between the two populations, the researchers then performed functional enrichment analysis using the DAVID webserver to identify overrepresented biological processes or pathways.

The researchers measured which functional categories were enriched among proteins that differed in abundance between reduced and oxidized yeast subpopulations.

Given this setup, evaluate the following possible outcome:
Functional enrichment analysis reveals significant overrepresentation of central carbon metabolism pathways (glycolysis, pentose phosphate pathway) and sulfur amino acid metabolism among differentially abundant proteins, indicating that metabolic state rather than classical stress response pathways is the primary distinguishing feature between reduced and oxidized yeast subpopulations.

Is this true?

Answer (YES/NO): NO